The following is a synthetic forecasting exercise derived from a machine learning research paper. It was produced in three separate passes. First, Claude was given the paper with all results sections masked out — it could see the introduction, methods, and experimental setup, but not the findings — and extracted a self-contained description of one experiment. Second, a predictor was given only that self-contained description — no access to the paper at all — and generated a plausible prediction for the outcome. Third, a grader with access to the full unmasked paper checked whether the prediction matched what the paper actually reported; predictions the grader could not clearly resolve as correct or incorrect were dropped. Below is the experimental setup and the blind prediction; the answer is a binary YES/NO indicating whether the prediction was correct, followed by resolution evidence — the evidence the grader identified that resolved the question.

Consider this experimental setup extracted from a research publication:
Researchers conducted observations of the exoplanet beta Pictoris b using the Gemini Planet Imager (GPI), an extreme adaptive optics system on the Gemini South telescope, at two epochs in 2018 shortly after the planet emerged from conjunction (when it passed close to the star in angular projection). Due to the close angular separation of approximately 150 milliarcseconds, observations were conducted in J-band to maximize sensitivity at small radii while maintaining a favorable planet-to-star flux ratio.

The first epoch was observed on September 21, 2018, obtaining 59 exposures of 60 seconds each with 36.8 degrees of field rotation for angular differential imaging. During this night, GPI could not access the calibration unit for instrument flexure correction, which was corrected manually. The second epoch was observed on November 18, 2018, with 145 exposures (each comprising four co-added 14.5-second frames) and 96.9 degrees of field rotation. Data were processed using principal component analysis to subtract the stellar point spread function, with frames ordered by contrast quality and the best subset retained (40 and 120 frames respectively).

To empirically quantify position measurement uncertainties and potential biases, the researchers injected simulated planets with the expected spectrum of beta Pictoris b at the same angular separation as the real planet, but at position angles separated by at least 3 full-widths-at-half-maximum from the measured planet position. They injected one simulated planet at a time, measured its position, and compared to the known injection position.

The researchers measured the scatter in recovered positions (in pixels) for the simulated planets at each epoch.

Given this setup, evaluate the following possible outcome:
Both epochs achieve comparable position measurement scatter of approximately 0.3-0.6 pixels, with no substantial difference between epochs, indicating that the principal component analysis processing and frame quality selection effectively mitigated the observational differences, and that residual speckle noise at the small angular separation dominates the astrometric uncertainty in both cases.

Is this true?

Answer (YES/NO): NO